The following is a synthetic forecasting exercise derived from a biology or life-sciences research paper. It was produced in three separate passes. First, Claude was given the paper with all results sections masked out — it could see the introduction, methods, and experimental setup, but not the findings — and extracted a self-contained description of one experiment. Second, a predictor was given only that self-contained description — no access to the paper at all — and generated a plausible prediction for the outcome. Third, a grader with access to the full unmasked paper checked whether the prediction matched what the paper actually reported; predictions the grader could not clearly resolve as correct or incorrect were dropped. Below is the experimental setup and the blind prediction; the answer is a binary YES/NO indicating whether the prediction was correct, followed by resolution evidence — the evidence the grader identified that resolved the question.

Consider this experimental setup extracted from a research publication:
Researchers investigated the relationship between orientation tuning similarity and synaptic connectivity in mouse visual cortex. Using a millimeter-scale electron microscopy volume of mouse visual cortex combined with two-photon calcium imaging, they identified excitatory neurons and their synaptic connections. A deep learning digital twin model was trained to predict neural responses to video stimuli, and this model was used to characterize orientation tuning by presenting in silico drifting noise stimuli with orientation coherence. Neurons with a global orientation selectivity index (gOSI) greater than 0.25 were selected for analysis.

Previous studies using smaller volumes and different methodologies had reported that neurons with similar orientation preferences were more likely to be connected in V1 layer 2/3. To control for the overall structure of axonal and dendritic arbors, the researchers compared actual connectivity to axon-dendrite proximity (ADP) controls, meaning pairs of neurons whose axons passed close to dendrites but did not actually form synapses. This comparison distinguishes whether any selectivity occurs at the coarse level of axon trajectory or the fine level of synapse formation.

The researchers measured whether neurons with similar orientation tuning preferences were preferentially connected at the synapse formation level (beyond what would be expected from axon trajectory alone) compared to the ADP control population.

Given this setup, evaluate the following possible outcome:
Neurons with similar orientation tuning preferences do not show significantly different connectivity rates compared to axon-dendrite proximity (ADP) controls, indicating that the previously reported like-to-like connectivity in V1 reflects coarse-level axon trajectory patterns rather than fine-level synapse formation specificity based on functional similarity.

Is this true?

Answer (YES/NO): YES